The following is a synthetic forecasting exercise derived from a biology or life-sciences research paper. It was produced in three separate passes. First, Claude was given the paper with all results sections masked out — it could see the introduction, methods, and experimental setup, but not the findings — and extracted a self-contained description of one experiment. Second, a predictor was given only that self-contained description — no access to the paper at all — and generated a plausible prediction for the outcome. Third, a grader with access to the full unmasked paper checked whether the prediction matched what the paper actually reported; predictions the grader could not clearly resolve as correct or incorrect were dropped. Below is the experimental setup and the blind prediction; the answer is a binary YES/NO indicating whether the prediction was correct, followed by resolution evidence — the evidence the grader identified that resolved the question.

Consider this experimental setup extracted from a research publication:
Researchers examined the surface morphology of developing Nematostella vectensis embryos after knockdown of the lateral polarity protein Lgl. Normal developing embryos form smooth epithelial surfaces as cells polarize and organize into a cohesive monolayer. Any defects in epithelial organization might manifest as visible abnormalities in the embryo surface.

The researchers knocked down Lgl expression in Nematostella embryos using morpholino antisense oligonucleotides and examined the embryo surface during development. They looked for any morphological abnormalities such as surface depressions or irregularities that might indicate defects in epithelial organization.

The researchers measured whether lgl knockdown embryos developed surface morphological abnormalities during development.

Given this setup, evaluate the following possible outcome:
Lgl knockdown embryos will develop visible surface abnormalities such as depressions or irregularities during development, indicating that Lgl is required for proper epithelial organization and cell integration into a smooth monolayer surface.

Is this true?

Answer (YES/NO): YES